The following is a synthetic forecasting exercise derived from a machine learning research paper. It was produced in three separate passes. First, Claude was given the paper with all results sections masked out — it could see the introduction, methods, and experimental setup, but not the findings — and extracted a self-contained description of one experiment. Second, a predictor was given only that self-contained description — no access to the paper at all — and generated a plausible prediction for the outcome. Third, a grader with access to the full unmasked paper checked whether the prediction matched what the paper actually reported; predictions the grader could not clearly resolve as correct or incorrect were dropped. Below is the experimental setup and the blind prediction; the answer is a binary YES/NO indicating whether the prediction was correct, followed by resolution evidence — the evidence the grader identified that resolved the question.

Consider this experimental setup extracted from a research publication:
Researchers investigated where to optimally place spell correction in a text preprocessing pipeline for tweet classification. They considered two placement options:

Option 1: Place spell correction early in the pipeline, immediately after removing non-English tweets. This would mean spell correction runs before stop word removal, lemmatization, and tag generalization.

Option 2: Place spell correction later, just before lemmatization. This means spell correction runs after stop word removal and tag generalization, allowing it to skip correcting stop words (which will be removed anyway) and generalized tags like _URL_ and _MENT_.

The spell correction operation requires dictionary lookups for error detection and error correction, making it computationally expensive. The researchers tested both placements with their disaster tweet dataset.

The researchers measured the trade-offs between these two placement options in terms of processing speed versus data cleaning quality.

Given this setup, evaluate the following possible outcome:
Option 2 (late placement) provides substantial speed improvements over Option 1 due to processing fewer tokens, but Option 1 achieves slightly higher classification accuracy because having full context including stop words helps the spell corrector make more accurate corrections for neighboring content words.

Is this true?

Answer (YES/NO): NO